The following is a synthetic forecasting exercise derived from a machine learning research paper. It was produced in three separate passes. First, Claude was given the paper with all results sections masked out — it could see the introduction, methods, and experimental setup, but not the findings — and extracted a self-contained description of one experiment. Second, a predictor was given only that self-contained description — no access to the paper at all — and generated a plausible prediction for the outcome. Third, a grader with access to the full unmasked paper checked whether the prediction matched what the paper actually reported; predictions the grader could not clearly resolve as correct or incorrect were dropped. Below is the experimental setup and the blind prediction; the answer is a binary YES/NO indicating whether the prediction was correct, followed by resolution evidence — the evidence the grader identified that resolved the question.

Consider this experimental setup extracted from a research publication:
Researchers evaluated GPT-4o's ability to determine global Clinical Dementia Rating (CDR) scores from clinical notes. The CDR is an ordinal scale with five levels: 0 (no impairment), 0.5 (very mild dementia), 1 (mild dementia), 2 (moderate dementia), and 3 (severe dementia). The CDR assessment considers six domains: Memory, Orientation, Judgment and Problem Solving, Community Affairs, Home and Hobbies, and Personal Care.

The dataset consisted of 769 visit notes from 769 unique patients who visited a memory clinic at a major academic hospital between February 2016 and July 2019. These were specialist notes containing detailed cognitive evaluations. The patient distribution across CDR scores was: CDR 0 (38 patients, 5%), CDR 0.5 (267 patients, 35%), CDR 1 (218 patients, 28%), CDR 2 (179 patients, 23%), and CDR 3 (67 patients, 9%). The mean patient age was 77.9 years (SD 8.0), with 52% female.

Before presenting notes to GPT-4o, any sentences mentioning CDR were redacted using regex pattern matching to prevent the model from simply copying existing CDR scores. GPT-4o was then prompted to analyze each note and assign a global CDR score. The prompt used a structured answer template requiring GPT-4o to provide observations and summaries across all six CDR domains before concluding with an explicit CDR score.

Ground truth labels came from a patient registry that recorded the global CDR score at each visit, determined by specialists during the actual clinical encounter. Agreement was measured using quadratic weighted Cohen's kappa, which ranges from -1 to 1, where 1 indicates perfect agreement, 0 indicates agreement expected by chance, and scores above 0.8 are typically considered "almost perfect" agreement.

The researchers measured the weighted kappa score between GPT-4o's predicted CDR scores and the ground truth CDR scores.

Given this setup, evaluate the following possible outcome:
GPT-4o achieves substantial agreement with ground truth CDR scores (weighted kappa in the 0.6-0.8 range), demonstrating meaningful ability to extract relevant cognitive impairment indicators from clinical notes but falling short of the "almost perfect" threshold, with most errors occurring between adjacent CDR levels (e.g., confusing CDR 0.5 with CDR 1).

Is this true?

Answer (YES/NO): NO